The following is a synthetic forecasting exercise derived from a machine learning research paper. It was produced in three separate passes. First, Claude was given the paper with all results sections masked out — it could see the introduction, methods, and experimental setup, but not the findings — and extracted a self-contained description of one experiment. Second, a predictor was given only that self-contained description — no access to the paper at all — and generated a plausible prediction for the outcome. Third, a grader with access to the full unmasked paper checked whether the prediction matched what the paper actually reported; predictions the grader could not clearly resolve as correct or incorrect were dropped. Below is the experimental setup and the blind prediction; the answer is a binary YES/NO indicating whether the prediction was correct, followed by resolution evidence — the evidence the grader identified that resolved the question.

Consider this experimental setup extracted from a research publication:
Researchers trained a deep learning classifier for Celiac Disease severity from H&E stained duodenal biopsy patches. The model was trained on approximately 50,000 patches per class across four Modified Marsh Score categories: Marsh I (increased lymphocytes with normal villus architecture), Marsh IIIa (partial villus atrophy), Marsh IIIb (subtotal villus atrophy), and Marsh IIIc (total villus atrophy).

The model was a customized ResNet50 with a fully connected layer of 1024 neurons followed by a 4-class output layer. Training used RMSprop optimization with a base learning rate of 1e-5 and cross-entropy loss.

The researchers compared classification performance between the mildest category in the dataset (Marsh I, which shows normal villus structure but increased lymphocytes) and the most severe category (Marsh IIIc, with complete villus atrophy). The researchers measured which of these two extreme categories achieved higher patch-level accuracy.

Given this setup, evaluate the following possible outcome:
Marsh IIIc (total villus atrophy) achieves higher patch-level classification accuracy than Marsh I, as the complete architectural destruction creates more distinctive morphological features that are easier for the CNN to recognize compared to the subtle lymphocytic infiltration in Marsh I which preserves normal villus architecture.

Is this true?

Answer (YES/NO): YES